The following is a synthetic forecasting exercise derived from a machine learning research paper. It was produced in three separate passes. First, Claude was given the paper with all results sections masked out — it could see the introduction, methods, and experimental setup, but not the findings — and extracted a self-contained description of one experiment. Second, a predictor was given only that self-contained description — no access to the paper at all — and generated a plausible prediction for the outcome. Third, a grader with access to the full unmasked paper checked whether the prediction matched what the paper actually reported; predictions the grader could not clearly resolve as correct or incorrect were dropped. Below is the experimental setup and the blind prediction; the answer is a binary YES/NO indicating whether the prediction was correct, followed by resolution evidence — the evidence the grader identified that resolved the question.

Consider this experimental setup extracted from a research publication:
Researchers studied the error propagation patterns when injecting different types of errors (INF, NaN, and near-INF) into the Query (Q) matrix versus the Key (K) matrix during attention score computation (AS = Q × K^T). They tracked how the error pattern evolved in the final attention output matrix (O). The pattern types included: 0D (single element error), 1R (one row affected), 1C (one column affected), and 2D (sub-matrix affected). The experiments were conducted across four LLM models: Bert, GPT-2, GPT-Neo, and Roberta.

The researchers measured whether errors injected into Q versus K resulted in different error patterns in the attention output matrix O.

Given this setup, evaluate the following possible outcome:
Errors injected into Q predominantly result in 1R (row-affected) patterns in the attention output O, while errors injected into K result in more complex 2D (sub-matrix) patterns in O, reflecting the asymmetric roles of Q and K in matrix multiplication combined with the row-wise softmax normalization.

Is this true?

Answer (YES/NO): YES